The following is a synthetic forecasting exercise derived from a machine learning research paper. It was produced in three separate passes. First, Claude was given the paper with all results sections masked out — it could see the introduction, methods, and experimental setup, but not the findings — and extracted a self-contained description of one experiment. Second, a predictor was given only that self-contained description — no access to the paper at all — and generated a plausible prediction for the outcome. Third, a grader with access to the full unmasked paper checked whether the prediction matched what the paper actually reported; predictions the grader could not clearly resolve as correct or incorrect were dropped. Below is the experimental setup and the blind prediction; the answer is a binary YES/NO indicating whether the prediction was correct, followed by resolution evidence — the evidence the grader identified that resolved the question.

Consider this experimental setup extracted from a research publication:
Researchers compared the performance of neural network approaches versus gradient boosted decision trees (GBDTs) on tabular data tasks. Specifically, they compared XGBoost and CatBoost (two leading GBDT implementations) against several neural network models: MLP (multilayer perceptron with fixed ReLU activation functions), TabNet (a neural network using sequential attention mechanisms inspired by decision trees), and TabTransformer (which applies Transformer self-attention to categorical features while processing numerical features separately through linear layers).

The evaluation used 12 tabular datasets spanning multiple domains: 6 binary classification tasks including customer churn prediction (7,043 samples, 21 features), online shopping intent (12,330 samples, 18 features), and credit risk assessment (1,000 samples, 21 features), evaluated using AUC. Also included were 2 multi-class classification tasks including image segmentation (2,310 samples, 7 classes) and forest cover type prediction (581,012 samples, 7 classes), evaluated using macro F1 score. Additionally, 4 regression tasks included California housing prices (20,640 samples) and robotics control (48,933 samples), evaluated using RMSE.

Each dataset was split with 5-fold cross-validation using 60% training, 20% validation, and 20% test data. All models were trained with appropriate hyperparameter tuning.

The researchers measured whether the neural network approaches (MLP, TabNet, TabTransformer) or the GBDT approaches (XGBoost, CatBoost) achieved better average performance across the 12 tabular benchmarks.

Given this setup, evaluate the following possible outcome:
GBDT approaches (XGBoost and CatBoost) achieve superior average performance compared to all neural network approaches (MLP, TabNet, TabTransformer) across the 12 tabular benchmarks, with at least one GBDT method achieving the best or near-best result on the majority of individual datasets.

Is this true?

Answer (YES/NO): YES